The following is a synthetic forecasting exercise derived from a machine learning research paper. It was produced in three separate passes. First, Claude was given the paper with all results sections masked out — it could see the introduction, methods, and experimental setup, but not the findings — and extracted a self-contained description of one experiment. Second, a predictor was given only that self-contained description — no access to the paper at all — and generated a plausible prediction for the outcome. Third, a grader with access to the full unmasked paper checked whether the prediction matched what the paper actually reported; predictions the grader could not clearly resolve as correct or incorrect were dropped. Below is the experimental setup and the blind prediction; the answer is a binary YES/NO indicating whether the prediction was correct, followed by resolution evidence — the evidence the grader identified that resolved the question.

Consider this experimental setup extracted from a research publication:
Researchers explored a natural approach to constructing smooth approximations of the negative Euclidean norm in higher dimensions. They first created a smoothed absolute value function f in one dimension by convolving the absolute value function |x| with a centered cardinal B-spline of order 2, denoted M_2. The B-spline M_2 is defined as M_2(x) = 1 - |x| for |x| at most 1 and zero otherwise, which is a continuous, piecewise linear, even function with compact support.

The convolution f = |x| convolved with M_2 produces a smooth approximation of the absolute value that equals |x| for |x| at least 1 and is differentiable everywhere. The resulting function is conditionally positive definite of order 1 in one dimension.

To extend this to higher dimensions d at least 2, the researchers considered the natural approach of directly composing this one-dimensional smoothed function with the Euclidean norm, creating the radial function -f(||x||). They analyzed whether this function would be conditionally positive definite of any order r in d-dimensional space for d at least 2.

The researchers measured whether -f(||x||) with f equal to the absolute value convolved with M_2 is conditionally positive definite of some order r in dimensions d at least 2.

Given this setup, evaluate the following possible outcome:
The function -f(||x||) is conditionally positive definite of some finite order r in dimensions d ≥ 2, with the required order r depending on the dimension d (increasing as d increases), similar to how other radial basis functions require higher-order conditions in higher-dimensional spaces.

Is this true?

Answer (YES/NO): NO